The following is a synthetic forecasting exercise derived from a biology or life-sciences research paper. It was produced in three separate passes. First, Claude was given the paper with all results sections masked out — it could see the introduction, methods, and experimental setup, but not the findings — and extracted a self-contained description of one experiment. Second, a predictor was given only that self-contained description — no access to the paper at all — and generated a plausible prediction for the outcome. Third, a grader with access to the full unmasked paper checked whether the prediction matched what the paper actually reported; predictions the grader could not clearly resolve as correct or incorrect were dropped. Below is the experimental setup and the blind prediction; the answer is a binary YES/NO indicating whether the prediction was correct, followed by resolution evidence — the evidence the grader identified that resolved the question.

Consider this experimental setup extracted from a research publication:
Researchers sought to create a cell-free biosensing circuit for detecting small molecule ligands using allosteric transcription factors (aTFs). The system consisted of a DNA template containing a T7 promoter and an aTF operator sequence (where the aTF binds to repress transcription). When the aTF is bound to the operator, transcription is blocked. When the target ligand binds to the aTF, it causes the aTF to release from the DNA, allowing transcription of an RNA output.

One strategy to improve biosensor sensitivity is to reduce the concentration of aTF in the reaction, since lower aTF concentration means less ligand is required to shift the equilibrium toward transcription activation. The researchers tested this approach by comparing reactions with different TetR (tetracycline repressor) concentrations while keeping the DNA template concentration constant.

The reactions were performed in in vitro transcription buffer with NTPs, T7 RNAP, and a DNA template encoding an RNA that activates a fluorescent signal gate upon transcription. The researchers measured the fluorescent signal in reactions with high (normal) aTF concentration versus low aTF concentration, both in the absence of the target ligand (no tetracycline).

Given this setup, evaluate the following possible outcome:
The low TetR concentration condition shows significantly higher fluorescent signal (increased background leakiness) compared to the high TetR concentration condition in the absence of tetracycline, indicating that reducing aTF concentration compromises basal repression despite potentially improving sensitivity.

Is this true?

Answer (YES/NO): YES